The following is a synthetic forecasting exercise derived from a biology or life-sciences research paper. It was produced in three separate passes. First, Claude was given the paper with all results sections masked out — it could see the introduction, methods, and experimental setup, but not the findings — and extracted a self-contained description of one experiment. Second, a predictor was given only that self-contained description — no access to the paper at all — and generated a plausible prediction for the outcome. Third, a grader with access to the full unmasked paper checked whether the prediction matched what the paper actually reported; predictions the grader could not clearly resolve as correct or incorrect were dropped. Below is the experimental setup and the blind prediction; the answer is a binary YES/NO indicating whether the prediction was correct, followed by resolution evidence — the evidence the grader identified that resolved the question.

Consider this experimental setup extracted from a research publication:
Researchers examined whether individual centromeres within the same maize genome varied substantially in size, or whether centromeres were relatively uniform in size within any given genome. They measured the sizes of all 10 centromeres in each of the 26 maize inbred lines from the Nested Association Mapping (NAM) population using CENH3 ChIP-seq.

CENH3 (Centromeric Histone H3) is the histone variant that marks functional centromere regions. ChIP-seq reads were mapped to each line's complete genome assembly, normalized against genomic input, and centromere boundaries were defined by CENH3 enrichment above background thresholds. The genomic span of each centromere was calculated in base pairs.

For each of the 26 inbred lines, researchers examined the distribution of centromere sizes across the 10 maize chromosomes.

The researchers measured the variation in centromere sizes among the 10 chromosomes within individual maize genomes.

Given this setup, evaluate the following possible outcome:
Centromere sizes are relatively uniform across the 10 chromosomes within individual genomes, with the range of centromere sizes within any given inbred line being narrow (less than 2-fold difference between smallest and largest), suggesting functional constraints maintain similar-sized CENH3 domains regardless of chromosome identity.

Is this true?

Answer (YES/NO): NO